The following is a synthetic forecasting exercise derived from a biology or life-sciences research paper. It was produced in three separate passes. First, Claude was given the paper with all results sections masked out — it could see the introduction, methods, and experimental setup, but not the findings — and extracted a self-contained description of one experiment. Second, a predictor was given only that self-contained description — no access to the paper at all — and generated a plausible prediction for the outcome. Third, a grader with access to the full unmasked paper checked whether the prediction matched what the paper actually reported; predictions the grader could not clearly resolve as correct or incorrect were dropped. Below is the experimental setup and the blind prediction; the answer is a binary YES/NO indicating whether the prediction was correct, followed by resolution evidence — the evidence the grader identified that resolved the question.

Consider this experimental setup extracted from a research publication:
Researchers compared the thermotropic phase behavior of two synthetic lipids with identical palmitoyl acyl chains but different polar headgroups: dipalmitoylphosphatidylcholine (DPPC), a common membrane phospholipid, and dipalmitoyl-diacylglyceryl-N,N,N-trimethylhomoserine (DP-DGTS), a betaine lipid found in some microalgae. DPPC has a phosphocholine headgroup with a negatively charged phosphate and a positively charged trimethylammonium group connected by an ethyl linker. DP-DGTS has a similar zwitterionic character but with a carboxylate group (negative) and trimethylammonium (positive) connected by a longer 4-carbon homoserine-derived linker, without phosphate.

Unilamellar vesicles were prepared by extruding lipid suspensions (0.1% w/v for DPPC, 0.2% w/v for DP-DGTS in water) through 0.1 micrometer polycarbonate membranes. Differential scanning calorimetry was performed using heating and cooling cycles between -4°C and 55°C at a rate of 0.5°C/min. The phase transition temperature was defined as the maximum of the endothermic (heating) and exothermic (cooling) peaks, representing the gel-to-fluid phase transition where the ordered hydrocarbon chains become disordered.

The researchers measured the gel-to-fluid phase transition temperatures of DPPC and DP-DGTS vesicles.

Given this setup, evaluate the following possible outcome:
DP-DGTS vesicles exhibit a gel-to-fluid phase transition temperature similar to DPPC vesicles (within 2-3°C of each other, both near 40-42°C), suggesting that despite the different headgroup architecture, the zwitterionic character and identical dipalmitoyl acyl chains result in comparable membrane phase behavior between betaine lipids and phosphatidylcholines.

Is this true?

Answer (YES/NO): NO